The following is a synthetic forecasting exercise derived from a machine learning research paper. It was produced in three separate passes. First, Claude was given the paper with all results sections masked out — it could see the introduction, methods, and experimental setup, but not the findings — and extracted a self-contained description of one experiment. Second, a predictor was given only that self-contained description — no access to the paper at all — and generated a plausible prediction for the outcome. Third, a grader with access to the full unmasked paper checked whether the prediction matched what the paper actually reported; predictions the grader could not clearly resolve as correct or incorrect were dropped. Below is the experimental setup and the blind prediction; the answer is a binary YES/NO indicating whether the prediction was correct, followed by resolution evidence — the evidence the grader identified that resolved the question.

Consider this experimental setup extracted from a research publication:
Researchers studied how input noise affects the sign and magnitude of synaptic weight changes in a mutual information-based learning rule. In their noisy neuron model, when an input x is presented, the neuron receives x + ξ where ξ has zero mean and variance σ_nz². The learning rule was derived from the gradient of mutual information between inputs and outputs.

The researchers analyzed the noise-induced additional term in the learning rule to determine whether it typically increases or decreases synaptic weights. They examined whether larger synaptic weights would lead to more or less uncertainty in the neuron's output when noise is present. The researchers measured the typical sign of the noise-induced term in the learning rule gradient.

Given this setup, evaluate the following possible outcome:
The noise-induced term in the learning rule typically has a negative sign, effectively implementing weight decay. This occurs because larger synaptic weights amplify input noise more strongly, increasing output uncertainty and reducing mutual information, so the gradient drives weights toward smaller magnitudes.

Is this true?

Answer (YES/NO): YES